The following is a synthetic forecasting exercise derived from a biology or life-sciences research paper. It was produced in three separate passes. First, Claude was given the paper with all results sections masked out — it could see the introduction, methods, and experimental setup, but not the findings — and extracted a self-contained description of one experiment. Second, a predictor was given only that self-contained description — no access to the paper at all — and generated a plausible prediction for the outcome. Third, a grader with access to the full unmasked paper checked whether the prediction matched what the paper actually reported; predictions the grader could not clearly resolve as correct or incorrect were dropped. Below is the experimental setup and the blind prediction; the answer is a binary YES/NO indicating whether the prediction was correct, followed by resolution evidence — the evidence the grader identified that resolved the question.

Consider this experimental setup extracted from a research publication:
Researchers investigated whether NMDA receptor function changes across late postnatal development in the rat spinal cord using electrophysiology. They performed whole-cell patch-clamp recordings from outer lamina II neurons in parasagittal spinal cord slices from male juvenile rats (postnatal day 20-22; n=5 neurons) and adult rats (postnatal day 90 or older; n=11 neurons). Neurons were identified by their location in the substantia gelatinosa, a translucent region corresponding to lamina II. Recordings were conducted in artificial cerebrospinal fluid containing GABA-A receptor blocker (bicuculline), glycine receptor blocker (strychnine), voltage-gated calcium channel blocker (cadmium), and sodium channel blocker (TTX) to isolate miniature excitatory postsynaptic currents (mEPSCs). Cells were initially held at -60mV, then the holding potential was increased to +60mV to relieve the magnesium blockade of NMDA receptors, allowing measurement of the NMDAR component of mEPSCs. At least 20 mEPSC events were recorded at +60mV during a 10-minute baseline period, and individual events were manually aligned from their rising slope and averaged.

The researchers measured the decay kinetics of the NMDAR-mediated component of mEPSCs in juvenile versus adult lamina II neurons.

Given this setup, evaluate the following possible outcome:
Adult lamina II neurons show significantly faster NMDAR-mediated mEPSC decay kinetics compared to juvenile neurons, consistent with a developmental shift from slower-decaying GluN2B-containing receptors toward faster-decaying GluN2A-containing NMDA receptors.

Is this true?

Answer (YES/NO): NO